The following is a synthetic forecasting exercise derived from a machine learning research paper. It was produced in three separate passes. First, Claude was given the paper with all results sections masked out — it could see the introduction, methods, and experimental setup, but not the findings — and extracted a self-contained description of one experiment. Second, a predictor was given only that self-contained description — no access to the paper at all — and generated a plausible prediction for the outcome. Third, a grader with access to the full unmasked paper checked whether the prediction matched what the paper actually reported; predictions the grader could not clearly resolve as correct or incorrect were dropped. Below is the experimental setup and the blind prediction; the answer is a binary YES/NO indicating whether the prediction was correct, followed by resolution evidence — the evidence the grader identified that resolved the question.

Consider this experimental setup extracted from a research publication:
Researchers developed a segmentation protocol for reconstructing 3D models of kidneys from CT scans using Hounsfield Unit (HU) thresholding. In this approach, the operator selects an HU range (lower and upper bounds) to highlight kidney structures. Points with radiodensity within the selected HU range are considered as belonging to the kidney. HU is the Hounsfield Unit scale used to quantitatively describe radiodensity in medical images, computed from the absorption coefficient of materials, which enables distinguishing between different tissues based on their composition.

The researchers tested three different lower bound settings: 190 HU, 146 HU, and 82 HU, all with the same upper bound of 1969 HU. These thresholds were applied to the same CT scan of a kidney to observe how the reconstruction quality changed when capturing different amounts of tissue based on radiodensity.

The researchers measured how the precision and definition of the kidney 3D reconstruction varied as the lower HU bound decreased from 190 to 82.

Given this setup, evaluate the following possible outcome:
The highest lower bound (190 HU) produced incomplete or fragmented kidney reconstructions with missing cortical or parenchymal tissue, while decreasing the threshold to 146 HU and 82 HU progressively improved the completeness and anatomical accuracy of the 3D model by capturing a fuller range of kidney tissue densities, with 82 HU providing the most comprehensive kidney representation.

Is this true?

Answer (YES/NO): YES